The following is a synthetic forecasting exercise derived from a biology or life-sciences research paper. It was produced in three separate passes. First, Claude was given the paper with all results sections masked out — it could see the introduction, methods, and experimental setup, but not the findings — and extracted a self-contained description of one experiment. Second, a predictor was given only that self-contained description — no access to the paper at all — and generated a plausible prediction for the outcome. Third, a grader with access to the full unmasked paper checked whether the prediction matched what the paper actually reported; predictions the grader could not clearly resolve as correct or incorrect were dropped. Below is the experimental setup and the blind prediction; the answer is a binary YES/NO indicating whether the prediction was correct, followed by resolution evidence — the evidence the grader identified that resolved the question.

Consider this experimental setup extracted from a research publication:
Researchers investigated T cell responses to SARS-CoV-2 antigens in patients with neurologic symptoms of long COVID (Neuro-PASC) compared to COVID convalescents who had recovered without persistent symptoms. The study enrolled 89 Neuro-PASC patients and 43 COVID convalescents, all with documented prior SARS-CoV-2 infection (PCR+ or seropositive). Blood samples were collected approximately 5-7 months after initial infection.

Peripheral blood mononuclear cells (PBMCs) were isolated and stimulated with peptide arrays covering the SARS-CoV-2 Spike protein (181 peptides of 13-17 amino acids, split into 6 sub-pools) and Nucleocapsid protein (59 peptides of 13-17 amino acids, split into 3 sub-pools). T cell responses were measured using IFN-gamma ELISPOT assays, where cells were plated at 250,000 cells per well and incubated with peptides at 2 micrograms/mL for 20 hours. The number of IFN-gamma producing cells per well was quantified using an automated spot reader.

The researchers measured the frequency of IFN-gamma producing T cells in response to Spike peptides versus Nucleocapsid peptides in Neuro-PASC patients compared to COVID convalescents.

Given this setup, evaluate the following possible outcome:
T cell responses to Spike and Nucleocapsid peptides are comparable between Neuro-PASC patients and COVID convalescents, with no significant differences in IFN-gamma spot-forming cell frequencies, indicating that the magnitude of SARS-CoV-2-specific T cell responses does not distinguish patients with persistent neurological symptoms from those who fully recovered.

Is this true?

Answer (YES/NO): NO